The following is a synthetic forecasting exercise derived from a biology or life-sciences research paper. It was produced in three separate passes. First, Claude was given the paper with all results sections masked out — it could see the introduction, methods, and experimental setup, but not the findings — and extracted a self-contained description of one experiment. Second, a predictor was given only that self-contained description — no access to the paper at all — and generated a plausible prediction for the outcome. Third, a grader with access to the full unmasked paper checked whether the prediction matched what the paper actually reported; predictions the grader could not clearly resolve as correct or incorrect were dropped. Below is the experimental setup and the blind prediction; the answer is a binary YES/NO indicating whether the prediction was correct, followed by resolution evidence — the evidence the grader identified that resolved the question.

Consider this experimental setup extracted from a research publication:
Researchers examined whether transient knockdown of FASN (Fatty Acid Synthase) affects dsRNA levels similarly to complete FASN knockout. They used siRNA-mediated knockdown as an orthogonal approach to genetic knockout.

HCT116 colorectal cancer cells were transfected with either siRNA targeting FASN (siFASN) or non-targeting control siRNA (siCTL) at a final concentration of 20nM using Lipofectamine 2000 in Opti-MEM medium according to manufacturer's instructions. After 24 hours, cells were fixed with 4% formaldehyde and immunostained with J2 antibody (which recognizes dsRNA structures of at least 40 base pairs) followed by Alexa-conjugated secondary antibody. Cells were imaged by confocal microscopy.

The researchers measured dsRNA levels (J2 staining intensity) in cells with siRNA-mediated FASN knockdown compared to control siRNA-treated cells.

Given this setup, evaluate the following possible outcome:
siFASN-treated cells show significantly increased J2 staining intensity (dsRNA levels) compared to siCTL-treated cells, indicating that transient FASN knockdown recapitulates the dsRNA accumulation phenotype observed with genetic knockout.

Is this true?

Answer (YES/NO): YES